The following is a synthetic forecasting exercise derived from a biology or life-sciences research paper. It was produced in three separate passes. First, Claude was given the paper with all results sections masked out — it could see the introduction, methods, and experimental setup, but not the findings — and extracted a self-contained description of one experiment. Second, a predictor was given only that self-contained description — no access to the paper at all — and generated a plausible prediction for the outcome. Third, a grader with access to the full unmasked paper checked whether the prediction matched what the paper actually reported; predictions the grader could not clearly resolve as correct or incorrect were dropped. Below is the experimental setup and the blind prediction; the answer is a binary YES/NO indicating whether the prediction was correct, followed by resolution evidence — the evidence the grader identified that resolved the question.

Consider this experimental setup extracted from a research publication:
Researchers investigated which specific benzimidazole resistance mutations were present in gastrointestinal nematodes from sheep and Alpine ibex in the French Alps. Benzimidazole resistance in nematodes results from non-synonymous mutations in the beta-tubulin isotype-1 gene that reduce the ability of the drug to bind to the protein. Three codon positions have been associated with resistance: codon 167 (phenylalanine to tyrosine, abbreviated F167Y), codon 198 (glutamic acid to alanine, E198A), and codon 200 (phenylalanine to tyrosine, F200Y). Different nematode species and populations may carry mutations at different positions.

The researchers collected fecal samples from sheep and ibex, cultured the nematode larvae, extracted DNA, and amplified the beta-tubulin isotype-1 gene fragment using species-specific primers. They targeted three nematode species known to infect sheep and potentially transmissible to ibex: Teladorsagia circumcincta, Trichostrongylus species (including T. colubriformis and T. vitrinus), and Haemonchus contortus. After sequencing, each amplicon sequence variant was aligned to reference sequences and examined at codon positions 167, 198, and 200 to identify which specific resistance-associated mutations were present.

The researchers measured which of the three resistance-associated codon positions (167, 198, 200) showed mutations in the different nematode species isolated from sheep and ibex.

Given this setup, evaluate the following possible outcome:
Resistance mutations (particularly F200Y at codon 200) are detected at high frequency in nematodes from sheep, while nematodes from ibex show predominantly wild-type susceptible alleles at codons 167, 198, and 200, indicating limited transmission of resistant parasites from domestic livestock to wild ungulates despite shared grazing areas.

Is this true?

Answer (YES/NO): NO